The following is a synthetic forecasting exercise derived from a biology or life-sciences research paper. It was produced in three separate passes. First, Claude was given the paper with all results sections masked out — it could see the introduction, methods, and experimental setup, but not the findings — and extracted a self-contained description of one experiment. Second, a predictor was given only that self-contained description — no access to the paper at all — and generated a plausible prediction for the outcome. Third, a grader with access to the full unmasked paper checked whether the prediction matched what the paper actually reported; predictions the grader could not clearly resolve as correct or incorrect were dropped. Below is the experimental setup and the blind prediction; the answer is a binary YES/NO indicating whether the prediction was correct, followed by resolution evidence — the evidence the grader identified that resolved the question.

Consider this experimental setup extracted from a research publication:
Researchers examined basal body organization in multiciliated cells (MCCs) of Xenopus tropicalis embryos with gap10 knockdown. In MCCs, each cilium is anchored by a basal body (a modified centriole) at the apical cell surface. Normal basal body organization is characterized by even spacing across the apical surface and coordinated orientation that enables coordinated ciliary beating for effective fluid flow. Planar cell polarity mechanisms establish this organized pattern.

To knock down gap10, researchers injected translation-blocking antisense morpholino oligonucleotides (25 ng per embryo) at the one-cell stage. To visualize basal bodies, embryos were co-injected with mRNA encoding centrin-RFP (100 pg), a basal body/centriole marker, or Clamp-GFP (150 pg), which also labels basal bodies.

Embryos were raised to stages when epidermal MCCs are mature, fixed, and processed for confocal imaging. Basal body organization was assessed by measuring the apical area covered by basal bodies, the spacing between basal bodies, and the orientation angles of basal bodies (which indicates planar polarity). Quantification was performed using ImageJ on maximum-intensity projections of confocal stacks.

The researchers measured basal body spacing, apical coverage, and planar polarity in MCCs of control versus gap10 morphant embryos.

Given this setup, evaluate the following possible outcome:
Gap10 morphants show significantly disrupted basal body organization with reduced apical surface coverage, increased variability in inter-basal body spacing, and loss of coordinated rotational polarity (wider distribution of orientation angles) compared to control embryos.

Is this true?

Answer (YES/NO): YES